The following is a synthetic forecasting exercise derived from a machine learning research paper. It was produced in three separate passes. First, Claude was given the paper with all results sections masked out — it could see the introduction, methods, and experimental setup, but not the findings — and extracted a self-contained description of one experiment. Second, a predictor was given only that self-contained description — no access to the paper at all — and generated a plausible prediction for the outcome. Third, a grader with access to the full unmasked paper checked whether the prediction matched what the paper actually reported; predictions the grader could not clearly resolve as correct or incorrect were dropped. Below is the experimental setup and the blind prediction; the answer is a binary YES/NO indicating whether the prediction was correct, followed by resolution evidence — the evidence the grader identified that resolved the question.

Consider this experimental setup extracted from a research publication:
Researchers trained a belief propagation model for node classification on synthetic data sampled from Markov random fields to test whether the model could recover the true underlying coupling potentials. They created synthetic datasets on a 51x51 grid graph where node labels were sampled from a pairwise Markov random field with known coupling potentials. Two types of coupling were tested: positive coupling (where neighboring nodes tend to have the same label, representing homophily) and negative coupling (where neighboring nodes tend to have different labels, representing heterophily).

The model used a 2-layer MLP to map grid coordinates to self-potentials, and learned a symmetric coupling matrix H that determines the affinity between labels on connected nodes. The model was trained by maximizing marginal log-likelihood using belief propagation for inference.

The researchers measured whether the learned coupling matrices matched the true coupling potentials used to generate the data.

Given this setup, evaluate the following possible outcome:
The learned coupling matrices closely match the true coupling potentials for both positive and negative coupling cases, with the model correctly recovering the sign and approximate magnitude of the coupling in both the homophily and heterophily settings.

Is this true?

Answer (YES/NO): YES